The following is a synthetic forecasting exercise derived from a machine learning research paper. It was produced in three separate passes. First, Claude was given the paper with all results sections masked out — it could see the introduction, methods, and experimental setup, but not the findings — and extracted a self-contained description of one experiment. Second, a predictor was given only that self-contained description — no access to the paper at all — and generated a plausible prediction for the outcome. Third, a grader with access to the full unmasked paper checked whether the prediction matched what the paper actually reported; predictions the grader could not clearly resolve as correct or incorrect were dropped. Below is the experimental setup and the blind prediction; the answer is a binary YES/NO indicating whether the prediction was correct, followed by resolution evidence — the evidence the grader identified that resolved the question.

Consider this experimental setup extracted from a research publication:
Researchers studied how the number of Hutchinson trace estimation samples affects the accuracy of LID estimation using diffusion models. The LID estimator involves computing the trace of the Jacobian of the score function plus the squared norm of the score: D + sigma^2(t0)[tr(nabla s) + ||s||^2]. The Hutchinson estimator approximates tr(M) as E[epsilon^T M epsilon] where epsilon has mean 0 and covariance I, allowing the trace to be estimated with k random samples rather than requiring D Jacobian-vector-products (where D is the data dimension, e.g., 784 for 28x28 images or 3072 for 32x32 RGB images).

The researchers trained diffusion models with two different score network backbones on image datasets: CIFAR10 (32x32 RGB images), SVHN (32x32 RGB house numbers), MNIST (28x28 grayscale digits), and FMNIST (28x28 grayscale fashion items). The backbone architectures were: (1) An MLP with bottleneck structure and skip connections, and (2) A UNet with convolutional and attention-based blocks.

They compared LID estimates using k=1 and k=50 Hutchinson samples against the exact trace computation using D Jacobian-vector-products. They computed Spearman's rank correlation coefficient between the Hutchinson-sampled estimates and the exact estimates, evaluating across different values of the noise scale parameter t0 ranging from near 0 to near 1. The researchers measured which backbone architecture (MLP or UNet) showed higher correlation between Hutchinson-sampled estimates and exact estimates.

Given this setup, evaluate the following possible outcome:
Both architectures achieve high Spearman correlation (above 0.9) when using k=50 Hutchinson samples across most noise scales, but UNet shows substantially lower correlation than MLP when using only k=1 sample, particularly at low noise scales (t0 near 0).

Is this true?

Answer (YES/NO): NO